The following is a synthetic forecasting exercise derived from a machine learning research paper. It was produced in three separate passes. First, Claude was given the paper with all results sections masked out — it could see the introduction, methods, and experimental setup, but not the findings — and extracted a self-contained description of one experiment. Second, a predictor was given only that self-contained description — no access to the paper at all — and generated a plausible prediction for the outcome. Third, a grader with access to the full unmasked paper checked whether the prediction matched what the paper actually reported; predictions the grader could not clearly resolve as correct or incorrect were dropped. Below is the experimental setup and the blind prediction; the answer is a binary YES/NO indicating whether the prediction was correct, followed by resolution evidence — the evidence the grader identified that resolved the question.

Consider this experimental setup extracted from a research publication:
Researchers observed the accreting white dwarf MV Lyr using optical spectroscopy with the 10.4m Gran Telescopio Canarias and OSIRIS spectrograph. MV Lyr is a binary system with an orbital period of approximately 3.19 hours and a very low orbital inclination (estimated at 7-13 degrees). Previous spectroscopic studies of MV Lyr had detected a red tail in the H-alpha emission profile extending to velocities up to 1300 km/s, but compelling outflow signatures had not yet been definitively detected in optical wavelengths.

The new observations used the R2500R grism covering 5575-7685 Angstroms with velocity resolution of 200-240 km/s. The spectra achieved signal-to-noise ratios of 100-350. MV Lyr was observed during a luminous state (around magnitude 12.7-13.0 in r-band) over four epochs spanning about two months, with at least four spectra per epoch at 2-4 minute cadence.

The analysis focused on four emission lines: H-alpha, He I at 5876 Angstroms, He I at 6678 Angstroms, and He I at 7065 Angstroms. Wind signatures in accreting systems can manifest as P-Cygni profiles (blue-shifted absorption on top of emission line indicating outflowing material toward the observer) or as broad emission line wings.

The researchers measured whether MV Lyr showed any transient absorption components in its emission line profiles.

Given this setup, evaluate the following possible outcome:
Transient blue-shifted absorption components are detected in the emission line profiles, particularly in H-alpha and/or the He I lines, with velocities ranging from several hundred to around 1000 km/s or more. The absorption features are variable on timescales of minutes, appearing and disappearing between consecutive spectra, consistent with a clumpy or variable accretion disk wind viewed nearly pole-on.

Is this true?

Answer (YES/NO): NO